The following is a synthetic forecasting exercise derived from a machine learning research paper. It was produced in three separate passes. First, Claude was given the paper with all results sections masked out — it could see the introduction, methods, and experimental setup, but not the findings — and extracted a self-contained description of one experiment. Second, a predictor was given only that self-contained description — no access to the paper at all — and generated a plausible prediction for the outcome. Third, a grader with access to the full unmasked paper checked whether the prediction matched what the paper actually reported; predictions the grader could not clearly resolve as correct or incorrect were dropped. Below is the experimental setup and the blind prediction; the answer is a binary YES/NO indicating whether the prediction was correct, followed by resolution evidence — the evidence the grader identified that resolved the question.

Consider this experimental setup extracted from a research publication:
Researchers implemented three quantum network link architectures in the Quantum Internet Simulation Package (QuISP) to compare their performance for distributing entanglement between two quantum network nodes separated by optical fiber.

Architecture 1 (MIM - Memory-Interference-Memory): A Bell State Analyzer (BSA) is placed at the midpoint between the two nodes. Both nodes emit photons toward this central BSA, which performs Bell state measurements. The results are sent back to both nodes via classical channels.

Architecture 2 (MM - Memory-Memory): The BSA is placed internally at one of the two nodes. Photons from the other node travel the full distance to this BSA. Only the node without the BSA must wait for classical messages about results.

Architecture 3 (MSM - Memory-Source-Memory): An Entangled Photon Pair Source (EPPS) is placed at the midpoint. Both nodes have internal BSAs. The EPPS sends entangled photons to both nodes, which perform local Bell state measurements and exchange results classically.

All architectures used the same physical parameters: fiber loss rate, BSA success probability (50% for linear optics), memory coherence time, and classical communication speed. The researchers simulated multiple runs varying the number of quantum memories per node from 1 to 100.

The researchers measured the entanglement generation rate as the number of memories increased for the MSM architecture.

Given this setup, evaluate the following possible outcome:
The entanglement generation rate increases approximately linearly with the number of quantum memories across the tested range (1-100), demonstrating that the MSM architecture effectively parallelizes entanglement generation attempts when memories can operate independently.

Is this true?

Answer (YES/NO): NO